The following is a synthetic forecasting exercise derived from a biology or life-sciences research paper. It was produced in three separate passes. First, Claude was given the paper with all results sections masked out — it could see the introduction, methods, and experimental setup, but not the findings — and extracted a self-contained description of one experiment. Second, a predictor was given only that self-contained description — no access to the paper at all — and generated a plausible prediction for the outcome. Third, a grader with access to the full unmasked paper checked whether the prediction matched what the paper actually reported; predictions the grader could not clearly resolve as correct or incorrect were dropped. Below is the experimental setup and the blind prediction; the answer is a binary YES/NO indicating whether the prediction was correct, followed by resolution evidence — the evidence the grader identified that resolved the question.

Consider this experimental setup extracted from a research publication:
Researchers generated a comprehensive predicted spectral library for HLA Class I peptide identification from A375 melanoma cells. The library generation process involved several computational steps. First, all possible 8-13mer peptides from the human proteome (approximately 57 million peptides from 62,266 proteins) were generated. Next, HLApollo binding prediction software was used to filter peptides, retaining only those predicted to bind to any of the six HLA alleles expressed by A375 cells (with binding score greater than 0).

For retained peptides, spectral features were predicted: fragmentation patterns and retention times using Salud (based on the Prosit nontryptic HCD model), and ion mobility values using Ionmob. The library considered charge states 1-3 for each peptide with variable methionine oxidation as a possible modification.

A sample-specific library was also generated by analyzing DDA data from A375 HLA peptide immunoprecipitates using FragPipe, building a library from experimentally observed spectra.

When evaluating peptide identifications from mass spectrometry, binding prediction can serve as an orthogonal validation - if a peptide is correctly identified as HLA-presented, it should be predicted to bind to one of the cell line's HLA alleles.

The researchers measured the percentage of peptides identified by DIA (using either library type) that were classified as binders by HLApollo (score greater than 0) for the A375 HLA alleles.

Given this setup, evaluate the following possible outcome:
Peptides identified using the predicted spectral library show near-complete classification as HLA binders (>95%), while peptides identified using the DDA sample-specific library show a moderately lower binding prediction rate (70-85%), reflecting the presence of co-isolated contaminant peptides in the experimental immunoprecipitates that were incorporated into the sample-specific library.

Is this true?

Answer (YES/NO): YES